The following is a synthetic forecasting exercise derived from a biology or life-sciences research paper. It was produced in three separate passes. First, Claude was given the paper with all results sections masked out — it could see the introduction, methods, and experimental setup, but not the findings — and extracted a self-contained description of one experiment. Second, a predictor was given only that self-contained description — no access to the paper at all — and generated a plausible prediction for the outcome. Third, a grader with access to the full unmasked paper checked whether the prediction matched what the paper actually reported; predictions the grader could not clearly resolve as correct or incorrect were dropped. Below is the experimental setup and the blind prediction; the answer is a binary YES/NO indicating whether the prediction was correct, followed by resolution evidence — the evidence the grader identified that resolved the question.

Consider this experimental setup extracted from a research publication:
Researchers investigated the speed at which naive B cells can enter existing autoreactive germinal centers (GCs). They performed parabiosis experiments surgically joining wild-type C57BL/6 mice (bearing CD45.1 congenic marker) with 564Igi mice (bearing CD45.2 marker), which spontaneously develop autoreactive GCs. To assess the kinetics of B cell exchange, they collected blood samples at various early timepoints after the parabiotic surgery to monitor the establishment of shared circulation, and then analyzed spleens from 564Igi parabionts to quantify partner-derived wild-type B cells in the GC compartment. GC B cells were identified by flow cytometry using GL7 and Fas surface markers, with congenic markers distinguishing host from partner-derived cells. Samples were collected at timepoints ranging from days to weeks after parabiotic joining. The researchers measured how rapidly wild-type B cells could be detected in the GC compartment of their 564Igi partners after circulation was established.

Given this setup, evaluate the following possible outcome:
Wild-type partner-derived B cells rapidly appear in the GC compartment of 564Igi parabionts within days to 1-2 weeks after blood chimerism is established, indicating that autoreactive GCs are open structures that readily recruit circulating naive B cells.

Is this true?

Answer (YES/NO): NO